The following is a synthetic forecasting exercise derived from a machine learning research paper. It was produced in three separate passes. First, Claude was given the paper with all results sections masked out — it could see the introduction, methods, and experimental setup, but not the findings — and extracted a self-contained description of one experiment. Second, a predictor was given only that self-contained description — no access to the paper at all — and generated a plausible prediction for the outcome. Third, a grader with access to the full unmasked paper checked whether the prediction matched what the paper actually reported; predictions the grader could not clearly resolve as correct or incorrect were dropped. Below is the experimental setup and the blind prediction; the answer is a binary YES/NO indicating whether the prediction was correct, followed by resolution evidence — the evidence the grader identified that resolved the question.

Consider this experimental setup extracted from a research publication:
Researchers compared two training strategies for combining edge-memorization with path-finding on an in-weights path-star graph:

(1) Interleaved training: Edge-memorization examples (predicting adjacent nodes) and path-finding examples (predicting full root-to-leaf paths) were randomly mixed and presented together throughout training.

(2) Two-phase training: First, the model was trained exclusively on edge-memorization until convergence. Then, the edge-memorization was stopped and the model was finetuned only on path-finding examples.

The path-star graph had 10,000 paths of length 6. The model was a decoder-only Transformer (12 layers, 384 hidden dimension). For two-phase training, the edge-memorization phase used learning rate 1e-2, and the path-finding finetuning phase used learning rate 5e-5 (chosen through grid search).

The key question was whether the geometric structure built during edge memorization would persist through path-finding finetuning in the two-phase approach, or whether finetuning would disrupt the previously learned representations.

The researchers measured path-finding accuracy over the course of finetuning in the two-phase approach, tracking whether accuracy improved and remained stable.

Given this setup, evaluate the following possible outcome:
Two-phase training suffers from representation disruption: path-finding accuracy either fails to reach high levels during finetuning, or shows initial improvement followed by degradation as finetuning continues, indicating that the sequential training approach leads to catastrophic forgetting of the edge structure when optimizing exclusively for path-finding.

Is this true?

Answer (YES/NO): YES